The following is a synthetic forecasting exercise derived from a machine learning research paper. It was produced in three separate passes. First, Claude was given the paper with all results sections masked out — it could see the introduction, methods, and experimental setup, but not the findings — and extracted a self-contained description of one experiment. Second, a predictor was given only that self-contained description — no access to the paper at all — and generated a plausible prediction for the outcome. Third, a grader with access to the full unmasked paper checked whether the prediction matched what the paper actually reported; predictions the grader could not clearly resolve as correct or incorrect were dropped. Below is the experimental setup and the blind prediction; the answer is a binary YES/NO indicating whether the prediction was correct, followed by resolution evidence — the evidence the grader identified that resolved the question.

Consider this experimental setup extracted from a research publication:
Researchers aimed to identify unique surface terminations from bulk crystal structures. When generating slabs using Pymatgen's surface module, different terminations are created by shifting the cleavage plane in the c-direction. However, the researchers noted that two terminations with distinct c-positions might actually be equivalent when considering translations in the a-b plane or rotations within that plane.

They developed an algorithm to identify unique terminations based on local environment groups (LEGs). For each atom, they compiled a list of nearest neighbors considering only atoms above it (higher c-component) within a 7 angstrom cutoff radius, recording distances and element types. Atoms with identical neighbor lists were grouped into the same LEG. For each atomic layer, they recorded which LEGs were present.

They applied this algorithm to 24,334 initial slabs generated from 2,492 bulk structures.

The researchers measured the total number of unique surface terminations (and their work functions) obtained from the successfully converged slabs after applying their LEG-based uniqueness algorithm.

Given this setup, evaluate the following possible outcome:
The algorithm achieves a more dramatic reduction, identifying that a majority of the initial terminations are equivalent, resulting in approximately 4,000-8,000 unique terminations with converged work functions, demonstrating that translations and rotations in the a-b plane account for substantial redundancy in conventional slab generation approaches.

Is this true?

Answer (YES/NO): NO